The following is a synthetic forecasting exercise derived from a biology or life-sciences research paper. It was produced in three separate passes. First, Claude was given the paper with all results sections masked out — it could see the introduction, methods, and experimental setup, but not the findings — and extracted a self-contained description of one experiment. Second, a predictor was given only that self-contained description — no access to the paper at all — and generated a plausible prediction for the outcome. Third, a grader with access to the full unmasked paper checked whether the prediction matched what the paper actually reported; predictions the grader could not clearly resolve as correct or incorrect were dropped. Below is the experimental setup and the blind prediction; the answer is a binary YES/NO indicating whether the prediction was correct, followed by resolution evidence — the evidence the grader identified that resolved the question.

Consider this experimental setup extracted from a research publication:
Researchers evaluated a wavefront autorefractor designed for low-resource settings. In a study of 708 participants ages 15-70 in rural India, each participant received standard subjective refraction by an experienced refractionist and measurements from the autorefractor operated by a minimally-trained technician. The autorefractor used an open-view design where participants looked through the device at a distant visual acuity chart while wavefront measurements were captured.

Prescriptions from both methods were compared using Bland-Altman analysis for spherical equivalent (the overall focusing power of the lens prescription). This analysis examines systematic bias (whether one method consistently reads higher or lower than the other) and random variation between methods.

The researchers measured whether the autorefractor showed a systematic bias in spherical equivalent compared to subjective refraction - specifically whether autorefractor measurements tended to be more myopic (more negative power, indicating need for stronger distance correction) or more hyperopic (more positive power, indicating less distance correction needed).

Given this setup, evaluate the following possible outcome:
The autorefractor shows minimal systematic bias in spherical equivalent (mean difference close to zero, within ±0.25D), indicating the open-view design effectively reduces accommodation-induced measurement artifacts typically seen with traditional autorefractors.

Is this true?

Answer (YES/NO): YES